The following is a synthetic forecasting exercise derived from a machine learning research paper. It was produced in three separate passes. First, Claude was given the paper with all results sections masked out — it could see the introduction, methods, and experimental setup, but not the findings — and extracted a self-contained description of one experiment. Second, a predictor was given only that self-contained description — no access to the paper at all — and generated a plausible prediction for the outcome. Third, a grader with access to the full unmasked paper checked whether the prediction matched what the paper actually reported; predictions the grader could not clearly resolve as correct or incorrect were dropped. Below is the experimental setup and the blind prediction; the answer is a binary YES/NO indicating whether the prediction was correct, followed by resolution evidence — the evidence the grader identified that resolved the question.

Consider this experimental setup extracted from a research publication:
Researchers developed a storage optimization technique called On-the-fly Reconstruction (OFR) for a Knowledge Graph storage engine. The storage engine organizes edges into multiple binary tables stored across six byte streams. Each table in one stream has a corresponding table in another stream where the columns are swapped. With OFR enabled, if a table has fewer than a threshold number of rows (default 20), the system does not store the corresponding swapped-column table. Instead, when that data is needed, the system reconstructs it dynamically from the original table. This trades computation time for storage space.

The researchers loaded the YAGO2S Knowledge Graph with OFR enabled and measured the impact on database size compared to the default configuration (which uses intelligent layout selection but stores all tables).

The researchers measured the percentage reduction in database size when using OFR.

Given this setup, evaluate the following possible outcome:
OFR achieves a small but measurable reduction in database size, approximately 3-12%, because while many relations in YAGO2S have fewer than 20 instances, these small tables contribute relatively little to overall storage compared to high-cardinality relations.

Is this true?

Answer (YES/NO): NO